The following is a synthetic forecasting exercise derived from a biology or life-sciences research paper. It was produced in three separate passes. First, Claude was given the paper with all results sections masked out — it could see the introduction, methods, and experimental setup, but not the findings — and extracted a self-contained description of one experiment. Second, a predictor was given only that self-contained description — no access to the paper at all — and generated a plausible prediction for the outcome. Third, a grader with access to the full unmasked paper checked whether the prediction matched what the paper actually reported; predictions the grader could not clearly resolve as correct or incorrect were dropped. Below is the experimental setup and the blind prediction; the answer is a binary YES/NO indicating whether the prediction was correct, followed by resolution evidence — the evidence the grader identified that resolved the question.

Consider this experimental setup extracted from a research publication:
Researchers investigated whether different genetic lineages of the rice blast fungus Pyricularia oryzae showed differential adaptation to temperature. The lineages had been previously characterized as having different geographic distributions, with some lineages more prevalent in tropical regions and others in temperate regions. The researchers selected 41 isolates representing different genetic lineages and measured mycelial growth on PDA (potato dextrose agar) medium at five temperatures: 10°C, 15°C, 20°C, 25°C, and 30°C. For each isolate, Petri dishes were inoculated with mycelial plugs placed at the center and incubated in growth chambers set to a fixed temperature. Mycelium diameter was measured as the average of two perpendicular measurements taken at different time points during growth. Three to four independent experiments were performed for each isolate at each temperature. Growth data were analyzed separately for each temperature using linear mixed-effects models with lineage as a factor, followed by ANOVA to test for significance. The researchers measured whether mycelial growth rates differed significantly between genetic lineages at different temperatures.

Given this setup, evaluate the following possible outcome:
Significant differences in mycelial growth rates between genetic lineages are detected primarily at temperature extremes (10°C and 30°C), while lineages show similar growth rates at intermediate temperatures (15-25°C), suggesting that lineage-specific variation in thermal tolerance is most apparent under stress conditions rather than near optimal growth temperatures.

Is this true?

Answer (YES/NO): NO